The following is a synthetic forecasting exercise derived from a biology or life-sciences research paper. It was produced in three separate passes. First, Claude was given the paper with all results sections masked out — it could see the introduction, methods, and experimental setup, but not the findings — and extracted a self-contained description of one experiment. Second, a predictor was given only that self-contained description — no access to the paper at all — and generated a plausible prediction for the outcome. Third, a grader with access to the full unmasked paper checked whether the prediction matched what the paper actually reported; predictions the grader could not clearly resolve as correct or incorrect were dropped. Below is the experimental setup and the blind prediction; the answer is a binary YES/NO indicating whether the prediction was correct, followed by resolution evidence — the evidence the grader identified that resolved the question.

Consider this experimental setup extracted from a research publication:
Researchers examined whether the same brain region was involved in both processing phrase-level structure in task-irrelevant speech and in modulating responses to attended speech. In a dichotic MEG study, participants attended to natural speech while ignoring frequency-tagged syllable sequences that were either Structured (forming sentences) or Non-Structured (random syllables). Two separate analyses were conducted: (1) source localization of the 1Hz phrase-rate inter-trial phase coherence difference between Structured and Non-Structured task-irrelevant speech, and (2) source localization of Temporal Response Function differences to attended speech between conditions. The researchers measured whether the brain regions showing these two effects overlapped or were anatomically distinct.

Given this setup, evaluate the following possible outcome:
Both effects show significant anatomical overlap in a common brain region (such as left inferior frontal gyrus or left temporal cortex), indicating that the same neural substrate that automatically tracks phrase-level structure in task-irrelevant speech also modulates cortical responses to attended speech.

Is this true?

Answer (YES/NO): YES